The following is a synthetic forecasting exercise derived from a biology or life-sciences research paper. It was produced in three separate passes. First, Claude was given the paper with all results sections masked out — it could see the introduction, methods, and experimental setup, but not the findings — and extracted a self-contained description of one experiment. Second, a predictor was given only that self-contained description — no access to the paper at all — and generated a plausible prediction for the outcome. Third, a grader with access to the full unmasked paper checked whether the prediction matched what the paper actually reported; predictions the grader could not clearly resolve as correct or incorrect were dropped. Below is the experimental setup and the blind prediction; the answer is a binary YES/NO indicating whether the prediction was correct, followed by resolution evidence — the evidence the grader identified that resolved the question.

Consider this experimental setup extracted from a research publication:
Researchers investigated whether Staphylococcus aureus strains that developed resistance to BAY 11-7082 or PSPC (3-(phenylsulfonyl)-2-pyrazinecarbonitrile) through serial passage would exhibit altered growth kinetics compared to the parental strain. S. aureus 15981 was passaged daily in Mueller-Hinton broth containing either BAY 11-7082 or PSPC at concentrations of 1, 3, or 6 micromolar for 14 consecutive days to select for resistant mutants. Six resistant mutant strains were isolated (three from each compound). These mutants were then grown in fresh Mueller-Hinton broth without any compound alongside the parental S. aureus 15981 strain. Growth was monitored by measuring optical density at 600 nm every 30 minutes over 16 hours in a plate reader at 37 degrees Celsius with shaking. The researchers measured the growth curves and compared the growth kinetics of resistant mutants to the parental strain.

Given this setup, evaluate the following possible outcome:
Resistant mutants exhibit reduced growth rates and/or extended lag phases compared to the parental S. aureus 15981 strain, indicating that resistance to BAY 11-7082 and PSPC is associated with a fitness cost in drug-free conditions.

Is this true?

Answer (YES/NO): NO